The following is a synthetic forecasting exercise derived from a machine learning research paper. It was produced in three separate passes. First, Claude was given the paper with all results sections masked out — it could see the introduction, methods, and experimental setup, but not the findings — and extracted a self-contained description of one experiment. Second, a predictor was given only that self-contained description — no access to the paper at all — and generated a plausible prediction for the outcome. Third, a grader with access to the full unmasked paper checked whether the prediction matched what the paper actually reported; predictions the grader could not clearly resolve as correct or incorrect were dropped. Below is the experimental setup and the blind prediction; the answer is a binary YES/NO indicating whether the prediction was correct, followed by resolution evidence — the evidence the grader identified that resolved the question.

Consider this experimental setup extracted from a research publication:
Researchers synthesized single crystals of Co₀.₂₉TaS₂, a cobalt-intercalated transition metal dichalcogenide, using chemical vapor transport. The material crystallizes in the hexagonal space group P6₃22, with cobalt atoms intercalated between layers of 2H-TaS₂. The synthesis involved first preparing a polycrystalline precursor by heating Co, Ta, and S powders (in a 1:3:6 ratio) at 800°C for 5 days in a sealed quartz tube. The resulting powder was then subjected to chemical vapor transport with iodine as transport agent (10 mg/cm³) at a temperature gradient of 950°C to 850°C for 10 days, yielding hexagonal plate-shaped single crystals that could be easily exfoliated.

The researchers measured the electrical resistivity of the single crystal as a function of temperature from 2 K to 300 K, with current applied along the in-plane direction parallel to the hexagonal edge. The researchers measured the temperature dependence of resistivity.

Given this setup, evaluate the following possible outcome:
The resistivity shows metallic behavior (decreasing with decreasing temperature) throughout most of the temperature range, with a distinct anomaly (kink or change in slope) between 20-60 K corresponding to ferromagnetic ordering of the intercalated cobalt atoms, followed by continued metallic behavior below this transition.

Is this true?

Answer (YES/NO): NO